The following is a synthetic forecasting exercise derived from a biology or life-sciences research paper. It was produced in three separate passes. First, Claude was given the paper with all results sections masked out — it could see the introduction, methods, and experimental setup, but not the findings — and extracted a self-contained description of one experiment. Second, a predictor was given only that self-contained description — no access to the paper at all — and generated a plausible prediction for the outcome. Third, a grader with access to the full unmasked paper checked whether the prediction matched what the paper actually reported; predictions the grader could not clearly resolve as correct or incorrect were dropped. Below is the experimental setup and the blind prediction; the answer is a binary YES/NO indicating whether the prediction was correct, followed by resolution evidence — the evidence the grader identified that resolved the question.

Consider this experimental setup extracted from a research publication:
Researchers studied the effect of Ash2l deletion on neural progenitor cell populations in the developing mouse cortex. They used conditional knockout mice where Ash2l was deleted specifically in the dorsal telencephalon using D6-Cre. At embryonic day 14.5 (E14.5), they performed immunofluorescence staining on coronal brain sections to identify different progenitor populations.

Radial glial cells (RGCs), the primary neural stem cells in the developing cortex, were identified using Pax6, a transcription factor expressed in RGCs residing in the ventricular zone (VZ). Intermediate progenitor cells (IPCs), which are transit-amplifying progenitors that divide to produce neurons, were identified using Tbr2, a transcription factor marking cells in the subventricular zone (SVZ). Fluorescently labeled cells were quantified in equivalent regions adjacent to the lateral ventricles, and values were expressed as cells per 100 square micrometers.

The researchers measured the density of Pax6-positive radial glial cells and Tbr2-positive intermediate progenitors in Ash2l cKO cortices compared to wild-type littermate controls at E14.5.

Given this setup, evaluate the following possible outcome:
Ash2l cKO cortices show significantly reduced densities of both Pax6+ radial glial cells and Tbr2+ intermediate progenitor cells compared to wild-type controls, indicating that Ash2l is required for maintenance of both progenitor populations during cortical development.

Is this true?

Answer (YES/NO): NO